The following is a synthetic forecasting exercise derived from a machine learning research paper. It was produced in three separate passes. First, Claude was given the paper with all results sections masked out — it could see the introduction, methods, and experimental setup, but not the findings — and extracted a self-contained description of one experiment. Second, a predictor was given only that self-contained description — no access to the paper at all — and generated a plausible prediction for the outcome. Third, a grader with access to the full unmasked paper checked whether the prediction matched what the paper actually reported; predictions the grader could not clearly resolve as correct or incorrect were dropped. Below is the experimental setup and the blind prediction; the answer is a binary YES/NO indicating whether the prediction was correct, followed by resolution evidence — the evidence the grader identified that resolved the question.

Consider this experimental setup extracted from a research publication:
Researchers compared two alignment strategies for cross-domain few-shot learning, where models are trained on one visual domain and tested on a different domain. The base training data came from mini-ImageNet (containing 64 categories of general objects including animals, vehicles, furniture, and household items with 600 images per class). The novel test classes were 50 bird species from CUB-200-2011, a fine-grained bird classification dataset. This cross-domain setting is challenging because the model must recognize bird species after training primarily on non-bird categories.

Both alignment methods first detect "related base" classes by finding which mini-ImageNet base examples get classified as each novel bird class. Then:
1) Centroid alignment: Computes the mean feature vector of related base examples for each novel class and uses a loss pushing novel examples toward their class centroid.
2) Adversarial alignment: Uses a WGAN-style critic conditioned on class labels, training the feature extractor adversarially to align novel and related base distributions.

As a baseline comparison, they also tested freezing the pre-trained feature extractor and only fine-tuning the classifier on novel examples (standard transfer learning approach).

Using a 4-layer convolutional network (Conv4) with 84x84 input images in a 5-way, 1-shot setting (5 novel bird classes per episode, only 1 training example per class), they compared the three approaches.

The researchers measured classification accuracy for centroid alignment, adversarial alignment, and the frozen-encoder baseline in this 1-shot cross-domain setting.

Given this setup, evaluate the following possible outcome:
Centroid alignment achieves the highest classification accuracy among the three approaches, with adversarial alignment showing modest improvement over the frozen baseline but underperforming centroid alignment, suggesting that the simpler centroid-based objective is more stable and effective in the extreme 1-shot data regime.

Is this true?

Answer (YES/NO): NO